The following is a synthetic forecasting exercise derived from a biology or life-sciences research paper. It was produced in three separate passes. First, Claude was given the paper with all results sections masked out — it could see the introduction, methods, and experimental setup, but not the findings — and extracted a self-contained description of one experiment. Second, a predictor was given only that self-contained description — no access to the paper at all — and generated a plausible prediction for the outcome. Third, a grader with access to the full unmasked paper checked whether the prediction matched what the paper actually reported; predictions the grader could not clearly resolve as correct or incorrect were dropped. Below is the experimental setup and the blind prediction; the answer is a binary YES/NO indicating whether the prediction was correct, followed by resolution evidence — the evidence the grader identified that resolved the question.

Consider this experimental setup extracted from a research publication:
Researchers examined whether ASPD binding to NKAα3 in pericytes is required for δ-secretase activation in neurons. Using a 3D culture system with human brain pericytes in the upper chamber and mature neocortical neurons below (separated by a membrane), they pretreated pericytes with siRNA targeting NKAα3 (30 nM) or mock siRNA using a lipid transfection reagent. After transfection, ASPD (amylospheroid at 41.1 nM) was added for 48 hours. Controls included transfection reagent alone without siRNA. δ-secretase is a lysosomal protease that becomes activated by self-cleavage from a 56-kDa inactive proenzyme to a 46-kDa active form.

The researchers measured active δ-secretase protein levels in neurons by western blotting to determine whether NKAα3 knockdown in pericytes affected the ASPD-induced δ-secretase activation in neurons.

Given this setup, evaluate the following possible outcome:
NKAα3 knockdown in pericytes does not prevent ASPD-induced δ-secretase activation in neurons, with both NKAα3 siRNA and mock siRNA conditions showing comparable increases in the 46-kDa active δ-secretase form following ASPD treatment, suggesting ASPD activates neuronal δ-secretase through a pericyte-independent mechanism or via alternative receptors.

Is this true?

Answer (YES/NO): NO